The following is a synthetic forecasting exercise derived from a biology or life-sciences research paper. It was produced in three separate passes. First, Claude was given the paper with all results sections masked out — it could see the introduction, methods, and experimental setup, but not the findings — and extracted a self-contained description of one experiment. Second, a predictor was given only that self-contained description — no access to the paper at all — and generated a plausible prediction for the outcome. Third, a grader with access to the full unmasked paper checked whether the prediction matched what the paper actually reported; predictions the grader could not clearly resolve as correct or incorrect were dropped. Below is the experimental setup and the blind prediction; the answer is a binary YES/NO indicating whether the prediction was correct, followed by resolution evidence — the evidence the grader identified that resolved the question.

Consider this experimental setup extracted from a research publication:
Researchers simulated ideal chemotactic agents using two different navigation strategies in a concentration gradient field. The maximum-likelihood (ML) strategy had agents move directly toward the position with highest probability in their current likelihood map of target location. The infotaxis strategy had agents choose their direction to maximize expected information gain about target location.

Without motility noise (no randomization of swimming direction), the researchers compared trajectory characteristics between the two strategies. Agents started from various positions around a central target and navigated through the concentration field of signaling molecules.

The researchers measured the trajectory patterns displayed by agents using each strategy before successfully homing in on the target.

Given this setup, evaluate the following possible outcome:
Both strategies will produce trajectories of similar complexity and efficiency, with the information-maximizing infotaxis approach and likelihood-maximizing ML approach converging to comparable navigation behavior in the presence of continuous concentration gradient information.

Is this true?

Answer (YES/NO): NO